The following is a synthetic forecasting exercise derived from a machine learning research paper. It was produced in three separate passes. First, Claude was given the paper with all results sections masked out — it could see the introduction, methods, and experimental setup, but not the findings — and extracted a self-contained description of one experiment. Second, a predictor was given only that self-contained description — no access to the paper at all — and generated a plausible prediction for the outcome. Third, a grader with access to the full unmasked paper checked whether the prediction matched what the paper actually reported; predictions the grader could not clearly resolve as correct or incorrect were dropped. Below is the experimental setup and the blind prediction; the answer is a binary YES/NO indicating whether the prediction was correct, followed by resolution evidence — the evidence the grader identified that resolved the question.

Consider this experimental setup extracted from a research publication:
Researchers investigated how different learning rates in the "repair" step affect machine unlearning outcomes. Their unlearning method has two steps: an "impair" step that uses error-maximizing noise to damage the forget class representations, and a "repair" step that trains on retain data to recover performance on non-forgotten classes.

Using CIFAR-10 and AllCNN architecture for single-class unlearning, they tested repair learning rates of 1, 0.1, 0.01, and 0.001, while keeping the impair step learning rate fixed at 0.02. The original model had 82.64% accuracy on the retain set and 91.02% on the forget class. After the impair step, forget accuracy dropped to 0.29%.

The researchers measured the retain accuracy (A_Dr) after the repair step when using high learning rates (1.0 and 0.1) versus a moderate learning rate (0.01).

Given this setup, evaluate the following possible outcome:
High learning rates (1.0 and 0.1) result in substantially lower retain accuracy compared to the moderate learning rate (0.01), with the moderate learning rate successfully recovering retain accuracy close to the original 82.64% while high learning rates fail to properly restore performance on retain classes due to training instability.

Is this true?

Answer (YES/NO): YES